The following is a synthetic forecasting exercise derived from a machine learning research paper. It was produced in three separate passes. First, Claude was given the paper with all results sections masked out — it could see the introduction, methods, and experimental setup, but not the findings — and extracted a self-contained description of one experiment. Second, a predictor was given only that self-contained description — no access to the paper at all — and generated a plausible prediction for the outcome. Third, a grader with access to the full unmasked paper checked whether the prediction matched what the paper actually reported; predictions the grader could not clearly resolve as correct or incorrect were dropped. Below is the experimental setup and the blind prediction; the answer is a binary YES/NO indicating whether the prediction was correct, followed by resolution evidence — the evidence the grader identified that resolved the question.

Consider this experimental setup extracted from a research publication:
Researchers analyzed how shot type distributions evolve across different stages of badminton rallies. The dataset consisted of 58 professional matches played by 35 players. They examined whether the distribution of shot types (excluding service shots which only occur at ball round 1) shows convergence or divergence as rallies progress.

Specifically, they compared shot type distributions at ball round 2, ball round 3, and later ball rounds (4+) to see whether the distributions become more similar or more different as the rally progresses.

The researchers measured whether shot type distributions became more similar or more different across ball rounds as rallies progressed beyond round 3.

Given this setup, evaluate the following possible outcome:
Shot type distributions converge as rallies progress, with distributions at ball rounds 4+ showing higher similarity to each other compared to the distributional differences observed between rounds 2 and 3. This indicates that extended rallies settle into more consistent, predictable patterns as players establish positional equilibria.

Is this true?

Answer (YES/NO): YES